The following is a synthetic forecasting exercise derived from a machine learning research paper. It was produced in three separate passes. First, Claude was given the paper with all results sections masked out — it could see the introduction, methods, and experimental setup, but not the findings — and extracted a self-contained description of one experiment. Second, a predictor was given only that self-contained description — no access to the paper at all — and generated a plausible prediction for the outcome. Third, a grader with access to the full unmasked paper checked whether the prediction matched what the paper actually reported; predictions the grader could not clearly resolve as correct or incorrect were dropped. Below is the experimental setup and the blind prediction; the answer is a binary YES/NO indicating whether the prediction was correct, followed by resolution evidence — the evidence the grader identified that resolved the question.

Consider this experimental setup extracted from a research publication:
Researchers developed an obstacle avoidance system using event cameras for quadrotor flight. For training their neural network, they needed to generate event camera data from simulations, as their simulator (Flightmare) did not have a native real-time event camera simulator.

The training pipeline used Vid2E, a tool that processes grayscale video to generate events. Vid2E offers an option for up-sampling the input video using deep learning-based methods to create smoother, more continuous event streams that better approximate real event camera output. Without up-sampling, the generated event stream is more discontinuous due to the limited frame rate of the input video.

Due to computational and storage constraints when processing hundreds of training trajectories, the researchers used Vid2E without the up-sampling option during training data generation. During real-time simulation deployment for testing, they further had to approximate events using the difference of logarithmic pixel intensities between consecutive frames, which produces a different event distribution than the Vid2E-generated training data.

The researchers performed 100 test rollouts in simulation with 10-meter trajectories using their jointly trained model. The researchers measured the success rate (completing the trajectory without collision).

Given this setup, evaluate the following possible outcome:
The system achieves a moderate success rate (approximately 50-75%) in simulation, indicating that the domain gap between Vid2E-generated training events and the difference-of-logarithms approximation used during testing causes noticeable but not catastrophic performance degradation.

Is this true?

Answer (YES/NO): YES